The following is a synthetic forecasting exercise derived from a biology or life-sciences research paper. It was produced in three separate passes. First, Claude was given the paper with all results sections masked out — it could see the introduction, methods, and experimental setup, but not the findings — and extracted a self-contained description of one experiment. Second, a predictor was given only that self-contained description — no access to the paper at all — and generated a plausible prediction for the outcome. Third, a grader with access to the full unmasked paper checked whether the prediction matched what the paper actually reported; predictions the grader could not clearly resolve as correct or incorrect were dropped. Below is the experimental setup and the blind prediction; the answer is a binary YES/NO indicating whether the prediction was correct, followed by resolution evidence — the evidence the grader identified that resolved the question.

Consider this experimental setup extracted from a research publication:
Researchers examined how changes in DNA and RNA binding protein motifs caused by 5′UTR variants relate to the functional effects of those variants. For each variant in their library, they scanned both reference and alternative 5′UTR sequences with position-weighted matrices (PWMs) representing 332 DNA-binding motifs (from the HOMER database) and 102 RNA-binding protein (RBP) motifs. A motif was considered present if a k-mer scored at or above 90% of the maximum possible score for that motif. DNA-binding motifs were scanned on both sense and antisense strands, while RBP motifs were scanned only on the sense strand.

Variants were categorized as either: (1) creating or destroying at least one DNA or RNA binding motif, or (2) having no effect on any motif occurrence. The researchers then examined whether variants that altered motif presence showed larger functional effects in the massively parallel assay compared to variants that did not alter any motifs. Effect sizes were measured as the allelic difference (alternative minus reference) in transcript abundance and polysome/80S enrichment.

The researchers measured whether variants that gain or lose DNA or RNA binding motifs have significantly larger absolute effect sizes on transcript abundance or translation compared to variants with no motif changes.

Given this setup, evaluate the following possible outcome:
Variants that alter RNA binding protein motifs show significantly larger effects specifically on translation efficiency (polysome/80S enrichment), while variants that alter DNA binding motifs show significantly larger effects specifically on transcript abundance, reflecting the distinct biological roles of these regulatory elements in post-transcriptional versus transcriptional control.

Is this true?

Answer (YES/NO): NO